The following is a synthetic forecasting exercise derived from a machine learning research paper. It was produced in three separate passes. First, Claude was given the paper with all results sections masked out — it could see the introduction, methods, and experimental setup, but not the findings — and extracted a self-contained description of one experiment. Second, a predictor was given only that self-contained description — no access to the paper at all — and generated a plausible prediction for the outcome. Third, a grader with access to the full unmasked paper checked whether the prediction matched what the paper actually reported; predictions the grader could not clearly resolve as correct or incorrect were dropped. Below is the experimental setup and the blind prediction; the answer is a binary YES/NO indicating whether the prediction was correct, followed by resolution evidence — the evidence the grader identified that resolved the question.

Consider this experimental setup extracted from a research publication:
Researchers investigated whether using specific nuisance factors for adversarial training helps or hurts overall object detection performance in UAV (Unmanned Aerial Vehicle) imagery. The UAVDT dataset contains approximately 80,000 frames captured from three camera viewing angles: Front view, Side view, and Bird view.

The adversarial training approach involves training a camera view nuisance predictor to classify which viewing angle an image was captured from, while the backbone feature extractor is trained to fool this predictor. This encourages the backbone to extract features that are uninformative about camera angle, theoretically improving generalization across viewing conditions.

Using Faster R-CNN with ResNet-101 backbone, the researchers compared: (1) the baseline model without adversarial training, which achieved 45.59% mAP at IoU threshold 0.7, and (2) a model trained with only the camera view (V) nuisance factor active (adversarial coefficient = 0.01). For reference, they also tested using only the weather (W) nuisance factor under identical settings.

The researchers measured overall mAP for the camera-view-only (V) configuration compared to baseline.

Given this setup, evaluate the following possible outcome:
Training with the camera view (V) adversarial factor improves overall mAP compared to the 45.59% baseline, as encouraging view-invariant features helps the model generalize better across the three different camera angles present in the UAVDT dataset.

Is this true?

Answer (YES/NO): NO